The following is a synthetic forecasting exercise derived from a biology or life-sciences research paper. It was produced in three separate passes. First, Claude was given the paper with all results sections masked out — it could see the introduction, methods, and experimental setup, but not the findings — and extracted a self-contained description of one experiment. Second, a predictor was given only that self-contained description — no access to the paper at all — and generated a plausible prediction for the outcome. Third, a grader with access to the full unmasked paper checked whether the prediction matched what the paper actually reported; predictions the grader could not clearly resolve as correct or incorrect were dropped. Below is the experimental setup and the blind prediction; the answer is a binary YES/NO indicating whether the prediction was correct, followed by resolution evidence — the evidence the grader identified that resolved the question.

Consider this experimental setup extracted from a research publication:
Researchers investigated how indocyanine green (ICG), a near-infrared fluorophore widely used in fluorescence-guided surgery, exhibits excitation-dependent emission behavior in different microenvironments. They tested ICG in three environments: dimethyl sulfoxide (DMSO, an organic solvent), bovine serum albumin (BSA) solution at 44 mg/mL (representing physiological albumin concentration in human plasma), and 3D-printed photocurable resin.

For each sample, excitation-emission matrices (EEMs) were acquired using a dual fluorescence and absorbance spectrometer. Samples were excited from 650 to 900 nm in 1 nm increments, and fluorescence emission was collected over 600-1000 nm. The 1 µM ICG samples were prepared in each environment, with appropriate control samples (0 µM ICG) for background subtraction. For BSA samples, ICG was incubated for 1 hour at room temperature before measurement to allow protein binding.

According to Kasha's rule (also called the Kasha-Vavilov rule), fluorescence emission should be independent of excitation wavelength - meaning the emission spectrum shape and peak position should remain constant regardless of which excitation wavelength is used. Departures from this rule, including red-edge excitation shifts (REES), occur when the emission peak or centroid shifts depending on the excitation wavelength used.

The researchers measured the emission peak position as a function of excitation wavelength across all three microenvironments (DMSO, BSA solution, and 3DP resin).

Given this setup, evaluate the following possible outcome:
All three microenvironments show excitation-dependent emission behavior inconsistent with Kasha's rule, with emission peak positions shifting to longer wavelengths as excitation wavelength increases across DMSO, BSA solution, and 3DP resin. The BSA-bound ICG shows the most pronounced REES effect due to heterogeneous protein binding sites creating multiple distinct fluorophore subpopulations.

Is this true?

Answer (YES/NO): NO